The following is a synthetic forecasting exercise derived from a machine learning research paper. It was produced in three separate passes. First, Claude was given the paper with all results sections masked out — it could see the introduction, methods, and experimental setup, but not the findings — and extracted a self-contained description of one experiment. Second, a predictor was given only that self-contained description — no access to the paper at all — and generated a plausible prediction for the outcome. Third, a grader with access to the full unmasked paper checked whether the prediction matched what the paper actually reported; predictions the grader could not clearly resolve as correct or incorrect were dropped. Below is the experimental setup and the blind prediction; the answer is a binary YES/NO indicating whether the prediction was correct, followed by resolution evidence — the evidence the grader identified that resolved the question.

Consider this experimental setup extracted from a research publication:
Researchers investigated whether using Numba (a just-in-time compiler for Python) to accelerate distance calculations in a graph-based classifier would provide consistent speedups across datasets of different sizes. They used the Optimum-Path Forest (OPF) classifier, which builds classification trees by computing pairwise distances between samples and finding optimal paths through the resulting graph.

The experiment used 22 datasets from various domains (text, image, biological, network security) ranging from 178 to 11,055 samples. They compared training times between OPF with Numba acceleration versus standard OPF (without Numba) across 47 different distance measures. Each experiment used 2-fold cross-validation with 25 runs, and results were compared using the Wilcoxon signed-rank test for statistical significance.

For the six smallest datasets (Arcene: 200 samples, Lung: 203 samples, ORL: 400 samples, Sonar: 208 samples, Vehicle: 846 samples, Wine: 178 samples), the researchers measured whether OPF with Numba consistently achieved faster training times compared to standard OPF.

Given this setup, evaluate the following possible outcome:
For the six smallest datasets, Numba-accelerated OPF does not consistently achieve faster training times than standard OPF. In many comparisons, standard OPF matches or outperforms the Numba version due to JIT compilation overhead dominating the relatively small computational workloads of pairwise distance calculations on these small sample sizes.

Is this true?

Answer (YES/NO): YES